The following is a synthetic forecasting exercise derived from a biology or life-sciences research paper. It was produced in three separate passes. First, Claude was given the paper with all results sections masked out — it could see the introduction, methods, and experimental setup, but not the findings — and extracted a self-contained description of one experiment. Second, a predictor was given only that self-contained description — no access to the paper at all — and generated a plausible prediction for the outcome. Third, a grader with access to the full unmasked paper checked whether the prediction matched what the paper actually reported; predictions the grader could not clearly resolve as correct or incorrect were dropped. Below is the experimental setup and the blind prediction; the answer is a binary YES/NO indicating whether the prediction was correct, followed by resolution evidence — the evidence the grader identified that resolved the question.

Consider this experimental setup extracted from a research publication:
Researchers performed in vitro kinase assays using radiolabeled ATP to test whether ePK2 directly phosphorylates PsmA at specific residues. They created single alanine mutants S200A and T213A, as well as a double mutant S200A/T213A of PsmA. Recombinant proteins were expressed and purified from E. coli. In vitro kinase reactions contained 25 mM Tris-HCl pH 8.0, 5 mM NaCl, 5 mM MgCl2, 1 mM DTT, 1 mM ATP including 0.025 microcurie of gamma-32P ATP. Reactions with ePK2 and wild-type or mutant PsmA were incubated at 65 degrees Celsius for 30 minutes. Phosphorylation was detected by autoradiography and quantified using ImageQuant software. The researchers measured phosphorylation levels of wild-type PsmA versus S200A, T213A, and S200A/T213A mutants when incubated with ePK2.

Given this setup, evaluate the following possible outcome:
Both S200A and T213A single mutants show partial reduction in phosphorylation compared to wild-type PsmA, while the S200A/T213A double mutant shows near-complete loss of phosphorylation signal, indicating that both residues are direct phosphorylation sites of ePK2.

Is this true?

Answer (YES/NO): NO